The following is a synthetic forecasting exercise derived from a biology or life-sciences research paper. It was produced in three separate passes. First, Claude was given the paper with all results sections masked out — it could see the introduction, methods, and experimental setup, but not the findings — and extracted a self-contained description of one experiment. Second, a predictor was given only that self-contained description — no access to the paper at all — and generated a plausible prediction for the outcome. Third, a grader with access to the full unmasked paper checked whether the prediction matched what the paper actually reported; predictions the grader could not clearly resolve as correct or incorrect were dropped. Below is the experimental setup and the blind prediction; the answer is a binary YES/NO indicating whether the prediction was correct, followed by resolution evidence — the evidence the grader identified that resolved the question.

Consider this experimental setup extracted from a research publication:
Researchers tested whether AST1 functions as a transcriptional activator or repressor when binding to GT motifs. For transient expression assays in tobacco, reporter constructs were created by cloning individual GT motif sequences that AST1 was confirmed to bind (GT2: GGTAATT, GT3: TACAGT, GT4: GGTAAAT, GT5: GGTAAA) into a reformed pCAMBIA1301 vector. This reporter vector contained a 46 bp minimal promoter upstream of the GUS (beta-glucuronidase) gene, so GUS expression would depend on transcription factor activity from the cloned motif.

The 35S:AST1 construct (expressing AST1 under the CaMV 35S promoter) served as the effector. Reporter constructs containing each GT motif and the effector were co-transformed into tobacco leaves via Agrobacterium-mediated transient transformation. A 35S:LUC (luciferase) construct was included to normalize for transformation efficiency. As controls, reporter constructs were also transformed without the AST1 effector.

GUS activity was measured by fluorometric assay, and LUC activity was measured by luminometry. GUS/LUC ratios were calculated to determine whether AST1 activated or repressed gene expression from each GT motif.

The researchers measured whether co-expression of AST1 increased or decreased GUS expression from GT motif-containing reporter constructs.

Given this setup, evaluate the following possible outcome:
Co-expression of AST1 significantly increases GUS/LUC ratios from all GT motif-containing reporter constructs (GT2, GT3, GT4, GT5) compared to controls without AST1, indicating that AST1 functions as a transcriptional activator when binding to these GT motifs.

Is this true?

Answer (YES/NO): YES